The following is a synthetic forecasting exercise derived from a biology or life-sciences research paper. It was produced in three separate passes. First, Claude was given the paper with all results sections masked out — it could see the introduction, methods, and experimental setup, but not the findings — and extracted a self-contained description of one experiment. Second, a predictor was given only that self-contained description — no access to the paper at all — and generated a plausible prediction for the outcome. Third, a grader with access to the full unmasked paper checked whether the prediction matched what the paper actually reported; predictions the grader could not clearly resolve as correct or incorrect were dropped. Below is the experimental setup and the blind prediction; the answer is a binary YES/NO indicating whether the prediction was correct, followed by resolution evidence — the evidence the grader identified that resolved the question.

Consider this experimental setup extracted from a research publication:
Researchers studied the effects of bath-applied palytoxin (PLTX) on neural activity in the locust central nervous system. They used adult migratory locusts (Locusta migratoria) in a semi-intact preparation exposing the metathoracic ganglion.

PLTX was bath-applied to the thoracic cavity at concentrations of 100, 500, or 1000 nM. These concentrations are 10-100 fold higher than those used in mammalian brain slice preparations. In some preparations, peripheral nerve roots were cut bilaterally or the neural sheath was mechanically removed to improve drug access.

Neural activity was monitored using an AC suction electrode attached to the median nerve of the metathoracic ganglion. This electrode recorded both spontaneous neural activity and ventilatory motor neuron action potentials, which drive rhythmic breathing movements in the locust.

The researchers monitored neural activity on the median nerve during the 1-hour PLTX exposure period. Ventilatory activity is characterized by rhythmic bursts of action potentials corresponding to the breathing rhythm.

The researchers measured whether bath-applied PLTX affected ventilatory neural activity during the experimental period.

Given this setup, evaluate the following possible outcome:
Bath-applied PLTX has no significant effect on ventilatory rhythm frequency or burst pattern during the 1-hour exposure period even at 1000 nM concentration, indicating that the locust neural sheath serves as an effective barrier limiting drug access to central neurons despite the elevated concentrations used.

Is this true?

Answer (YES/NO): NO